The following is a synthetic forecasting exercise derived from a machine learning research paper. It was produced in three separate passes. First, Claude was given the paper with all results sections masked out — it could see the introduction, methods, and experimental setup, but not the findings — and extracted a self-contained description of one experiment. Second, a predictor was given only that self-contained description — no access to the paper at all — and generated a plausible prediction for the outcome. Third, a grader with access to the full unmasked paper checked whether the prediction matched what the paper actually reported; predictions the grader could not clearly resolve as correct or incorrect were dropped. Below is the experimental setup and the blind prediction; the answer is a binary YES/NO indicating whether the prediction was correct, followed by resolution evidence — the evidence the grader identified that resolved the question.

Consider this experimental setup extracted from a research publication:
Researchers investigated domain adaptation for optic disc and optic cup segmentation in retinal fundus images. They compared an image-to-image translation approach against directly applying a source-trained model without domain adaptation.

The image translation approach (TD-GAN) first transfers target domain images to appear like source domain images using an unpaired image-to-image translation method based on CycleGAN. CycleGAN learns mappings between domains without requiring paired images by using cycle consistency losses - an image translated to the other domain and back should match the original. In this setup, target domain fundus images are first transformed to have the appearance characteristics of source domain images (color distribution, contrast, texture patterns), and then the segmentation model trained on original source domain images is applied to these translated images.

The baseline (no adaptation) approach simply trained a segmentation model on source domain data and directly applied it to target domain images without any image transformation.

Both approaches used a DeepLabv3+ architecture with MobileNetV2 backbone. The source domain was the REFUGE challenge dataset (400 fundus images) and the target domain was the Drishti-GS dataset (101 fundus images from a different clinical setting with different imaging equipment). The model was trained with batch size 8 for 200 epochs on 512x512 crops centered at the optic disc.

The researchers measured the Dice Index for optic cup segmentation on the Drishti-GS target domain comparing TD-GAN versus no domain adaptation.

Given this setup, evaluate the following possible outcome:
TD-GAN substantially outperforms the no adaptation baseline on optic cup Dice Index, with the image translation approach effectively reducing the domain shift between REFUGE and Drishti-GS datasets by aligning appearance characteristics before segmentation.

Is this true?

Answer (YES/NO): NO